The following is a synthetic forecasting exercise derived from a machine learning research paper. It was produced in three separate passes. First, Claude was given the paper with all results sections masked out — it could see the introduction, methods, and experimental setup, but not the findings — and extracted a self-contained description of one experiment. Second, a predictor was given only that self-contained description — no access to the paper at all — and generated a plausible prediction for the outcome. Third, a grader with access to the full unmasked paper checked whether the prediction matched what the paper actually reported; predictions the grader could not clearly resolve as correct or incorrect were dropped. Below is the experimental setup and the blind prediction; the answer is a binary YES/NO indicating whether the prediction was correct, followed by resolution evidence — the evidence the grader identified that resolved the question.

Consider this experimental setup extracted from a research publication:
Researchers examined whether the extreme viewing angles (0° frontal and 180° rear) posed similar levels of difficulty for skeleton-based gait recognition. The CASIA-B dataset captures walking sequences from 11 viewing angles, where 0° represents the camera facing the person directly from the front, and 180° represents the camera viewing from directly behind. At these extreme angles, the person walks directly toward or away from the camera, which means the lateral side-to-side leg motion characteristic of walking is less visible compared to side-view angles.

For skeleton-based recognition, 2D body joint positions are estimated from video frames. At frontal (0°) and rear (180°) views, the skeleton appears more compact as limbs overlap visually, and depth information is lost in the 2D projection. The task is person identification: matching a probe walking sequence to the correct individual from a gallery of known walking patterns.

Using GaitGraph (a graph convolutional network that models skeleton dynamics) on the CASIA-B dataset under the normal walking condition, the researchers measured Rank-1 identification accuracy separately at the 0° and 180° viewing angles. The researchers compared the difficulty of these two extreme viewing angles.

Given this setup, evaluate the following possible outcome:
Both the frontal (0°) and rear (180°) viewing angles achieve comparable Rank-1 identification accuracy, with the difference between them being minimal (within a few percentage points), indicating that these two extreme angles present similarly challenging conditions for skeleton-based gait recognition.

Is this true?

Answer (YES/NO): YES